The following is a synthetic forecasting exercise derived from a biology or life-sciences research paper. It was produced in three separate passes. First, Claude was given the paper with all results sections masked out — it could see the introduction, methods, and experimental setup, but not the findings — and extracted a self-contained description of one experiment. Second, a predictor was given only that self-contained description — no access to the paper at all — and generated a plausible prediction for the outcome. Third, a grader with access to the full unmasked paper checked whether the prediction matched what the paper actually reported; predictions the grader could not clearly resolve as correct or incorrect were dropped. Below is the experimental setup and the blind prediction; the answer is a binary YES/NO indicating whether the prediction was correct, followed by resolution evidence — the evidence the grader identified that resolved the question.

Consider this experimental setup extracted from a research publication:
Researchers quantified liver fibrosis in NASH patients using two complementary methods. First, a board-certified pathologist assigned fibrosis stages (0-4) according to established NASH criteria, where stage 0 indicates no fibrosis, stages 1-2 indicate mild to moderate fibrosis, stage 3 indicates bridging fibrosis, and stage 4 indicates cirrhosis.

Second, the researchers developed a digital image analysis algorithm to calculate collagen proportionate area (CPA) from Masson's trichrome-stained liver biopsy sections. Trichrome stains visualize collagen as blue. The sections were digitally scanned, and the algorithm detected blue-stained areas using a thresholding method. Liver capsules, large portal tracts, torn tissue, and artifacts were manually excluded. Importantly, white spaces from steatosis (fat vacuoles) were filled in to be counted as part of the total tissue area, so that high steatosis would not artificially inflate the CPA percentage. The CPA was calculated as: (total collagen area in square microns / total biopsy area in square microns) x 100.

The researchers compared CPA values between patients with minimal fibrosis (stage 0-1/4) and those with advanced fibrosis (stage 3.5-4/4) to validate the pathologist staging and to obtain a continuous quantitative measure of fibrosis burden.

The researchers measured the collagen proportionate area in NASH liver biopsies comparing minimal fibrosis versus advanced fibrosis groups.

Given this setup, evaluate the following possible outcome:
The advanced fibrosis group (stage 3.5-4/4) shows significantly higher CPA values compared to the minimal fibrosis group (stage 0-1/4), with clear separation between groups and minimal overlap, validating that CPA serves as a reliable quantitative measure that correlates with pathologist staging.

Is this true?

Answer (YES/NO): YES